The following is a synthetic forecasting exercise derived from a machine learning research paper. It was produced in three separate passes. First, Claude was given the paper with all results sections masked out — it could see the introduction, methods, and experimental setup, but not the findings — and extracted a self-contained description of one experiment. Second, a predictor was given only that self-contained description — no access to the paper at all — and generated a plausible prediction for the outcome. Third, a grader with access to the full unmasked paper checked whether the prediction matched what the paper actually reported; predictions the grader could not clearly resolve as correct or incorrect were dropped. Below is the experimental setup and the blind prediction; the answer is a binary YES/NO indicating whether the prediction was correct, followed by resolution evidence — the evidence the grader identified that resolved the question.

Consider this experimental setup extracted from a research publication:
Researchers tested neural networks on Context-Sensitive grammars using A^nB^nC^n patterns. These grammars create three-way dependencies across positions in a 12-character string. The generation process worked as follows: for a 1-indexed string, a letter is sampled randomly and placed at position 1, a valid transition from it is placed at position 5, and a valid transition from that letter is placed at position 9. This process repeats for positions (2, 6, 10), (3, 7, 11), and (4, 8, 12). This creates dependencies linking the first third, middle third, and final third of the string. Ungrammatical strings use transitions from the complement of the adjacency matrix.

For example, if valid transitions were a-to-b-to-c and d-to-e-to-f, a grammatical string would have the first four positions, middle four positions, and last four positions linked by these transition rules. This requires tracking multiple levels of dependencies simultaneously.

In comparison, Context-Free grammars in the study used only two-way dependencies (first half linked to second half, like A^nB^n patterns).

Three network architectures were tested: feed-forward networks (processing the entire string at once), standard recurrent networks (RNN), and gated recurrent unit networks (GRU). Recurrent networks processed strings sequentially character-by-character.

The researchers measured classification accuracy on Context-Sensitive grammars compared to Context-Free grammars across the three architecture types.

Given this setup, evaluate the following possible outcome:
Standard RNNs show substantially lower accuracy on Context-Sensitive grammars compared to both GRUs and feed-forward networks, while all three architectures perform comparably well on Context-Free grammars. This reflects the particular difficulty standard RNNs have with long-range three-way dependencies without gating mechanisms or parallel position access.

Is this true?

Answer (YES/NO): NO